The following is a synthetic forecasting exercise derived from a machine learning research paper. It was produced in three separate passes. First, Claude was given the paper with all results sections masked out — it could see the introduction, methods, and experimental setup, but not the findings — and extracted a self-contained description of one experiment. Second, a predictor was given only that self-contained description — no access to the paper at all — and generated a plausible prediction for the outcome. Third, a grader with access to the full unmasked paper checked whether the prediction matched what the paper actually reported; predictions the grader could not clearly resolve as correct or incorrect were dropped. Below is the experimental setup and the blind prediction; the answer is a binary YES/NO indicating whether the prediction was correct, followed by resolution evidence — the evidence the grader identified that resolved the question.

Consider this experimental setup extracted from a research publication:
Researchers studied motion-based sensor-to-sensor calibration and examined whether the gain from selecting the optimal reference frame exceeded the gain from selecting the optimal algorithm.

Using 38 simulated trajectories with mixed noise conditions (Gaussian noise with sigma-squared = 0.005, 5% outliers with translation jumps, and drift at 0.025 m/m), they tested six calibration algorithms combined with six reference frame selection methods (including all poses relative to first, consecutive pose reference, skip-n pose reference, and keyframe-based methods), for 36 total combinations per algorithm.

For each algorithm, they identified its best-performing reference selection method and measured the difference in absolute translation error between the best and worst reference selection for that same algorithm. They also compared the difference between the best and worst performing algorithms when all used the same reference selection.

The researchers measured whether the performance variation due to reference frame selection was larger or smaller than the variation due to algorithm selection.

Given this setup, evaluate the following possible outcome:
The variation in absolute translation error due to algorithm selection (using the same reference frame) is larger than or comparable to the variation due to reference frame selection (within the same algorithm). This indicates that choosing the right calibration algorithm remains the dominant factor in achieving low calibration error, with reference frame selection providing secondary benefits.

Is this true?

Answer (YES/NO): NO